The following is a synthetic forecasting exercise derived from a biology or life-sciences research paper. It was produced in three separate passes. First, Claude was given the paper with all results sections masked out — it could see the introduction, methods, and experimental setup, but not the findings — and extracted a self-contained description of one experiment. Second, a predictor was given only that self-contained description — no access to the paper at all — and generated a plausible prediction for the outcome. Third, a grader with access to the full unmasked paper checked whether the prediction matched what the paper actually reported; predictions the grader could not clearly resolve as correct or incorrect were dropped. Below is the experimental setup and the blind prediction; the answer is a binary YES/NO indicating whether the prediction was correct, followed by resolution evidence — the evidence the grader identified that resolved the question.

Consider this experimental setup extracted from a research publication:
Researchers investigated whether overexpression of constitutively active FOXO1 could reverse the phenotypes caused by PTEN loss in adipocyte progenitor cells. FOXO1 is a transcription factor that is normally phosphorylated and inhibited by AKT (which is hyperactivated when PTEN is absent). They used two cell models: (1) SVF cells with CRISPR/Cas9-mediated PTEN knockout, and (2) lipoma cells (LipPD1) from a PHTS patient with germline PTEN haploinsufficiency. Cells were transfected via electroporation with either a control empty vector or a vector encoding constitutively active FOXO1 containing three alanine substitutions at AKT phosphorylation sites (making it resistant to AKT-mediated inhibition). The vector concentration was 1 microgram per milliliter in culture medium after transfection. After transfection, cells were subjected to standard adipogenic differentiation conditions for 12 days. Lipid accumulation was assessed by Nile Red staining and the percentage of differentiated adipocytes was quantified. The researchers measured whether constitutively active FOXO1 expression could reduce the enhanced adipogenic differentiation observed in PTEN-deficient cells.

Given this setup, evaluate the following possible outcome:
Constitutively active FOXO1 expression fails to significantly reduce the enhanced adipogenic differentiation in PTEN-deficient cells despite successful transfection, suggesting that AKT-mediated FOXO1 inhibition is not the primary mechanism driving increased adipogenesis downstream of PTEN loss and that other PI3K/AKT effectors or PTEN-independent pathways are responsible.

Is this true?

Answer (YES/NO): NO